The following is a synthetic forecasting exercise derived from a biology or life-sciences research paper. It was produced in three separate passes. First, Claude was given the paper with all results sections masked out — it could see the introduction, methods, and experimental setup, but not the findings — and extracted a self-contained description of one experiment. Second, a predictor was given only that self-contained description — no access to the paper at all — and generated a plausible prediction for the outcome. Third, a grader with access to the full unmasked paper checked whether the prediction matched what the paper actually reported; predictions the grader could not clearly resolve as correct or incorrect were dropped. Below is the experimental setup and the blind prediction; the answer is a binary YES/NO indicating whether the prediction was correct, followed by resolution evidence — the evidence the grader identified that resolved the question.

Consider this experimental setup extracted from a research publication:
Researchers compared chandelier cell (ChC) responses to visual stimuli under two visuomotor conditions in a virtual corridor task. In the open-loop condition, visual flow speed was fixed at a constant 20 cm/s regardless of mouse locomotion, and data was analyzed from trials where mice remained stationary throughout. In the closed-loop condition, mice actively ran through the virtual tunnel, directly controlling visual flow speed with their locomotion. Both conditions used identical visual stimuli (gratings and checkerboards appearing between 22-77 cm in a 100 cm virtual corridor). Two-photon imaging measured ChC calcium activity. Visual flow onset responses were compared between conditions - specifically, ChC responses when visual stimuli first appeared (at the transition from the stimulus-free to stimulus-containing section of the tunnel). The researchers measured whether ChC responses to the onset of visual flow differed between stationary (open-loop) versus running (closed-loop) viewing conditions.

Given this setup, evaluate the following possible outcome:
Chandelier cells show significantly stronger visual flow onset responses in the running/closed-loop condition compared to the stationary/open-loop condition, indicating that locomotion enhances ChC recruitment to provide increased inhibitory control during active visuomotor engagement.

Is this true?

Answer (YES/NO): NO